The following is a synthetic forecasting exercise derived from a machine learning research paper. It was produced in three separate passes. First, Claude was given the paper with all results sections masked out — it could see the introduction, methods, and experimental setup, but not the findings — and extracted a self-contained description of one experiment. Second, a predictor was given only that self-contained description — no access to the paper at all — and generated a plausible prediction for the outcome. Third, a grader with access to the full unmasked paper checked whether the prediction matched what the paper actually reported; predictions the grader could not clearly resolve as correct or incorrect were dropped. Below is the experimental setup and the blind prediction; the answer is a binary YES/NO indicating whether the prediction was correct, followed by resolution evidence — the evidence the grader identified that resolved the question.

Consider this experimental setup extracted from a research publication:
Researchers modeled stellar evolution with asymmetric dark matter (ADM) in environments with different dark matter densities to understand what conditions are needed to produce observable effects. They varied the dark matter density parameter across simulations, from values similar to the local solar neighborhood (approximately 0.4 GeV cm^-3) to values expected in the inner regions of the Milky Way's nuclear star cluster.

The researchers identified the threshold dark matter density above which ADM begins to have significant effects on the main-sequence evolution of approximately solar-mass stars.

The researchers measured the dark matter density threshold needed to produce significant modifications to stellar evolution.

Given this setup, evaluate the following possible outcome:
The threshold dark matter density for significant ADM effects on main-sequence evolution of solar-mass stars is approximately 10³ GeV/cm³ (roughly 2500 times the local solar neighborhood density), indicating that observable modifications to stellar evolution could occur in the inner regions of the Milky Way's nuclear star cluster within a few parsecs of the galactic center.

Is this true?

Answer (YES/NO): YES